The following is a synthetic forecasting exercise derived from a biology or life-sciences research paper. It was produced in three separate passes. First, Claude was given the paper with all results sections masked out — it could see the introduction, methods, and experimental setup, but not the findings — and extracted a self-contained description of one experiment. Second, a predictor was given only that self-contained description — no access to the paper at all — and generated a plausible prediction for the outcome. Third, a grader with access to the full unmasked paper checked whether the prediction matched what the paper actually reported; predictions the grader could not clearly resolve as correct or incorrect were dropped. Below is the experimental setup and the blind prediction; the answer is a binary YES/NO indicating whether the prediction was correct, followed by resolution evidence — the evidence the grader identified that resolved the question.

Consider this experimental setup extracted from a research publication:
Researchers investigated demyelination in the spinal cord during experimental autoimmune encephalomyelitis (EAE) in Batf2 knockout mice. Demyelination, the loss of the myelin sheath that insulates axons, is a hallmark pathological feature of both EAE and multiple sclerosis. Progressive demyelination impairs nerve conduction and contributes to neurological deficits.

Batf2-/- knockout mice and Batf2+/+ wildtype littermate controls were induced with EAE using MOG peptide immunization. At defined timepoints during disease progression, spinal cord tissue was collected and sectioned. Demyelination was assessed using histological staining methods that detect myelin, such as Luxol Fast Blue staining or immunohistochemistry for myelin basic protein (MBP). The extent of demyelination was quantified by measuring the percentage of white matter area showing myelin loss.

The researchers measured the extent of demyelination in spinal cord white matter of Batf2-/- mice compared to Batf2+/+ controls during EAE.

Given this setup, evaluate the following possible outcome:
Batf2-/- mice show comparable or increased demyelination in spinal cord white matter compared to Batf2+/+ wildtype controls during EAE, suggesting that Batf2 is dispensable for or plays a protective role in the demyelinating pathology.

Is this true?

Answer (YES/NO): YES